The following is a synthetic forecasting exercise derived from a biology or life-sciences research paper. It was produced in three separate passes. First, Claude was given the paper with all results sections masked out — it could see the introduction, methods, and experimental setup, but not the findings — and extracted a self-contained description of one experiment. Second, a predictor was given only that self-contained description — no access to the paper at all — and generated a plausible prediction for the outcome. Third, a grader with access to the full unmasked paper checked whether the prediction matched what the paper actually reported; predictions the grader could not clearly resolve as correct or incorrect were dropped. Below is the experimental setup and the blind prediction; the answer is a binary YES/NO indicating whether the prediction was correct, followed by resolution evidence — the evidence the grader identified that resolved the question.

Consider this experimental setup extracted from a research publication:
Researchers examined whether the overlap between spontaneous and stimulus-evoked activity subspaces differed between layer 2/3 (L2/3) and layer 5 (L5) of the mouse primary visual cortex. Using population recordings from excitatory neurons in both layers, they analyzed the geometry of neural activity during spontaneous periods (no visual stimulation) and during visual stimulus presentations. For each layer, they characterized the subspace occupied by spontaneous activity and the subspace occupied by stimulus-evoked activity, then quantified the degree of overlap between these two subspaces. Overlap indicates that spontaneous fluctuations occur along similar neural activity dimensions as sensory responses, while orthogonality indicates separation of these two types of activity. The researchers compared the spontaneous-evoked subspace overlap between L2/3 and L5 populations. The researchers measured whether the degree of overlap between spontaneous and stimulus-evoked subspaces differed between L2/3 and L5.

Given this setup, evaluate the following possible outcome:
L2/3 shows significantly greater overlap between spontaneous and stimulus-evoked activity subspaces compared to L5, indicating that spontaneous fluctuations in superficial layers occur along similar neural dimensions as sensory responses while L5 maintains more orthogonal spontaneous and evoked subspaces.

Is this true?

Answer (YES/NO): NO